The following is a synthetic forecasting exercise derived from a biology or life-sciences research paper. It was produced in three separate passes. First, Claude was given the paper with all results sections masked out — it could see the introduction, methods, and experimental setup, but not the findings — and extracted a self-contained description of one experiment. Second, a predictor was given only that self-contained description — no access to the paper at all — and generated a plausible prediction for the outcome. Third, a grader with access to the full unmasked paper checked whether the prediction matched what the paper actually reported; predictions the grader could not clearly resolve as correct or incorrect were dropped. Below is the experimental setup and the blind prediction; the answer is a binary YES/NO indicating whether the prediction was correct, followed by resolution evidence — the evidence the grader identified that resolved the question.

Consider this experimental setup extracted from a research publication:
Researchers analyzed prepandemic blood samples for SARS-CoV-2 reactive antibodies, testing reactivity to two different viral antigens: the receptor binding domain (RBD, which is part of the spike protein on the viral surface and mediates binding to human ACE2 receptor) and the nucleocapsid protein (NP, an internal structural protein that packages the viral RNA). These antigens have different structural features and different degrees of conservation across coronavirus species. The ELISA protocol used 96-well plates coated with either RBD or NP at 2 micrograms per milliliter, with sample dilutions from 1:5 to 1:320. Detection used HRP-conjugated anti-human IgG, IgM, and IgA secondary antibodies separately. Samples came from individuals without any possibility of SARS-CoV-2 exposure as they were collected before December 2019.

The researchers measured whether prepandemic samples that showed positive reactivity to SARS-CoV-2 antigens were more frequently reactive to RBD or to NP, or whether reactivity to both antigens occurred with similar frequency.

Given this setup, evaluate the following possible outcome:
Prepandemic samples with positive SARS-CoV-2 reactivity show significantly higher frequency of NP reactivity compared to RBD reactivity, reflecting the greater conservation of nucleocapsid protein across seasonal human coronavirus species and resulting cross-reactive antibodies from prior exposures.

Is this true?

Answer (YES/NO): YES